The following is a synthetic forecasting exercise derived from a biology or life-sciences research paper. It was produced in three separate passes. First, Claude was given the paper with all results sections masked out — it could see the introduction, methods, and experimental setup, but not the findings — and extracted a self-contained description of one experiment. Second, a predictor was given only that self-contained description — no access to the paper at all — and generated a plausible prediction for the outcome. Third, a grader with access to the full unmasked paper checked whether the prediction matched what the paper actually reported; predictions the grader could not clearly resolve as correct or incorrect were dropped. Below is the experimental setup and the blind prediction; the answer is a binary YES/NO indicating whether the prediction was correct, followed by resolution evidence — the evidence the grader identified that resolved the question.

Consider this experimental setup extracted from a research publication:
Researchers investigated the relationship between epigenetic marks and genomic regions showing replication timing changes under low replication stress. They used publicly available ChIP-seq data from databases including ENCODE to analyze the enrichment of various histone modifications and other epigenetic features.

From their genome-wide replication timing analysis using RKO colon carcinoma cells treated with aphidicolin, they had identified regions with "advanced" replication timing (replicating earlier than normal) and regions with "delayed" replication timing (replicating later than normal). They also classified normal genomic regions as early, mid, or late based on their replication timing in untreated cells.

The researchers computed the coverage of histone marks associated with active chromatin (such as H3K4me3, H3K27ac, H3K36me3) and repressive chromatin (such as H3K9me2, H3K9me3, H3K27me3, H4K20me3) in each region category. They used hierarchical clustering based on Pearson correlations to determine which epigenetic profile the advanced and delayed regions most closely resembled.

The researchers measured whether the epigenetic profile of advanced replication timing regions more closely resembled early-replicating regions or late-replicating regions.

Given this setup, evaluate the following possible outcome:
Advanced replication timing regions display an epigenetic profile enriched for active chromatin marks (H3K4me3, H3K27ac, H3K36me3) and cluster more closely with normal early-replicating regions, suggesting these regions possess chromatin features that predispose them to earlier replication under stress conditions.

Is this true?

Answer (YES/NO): NO